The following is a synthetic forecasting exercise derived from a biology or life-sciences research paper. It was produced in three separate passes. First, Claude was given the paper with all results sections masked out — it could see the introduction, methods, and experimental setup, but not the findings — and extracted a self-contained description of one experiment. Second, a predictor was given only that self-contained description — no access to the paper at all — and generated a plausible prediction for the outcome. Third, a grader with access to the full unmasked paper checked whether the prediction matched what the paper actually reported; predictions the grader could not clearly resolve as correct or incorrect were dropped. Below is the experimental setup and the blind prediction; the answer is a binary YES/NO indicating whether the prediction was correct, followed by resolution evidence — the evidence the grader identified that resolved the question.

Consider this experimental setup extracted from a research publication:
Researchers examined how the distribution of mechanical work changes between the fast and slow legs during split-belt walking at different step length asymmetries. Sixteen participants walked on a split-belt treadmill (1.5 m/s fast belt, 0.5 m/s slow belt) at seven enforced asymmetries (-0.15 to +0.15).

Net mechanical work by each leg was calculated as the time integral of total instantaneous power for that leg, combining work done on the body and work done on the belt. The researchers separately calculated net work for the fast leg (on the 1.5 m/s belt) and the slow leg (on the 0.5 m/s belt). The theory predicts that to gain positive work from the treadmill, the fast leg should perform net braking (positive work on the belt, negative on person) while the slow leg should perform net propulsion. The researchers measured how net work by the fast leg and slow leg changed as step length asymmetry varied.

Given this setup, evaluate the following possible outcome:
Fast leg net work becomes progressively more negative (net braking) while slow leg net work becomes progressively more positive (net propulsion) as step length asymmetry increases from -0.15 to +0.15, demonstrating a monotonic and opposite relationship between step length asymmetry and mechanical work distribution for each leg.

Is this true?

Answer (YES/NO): NO